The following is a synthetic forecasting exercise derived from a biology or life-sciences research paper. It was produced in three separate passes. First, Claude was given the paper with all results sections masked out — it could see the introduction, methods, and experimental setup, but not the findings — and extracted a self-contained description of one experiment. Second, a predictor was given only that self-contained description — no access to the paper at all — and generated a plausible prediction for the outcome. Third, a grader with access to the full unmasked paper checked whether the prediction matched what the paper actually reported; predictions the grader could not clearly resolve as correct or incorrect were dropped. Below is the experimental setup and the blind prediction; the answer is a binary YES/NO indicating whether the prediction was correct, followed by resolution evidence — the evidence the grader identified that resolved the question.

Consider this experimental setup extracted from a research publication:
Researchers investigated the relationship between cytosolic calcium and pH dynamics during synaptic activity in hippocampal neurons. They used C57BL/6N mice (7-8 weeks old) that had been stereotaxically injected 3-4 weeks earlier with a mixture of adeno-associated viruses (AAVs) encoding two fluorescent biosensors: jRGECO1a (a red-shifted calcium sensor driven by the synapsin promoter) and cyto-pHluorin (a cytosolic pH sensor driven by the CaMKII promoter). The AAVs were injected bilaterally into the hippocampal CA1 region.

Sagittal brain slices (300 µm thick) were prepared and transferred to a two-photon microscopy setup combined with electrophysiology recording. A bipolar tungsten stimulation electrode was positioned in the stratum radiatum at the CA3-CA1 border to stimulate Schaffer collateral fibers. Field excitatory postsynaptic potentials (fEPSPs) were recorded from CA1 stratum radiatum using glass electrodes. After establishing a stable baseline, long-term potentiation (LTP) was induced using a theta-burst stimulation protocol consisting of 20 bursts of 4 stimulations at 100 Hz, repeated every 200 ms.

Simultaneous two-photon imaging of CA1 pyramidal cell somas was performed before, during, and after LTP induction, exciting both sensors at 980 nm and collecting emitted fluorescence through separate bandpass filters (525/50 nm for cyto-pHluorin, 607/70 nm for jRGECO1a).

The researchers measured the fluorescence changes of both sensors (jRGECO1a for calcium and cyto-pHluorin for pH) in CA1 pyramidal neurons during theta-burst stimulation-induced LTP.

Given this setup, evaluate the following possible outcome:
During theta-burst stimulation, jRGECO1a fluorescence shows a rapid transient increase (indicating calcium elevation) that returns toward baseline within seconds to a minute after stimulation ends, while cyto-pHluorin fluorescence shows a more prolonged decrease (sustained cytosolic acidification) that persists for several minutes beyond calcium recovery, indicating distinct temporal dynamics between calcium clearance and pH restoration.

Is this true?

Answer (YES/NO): YES